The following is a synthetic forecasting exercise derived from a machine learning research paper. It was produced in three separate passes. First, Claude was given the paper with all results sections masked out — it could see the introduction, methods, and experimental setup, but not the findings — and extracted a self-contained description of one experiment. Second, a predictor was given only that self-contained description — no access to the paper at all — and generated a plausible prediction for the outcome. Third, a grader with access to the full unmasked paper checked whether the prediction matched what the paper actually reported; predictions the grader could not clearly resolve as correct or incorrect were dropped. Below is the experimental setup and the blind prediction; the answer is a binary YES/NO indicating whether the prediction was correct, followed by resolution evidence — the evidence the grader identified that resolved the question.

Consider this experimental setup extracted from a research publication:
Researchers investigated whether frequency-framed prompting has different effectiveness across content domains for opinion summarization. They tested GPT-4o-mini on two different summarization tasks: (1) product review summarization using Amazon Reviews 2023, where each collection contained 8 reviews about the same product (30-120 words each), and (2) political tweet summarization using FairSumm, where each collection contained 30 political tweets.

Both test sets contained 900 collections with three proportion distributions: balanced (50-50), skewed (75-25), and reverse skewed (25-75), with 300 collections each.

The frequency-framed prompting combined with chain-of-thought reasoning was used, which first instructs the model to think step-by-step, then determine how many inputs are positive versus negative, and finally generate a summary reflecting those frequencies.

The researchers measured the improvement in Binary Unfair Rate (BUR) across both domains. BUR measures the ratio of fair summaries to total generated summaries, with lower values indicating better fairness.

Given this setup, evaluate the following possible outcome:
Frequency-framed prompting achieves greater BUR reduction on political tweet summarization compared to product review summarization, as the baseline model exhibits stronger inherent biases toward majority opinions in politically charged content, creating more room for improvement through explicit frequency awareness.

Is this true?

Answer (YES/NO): NO